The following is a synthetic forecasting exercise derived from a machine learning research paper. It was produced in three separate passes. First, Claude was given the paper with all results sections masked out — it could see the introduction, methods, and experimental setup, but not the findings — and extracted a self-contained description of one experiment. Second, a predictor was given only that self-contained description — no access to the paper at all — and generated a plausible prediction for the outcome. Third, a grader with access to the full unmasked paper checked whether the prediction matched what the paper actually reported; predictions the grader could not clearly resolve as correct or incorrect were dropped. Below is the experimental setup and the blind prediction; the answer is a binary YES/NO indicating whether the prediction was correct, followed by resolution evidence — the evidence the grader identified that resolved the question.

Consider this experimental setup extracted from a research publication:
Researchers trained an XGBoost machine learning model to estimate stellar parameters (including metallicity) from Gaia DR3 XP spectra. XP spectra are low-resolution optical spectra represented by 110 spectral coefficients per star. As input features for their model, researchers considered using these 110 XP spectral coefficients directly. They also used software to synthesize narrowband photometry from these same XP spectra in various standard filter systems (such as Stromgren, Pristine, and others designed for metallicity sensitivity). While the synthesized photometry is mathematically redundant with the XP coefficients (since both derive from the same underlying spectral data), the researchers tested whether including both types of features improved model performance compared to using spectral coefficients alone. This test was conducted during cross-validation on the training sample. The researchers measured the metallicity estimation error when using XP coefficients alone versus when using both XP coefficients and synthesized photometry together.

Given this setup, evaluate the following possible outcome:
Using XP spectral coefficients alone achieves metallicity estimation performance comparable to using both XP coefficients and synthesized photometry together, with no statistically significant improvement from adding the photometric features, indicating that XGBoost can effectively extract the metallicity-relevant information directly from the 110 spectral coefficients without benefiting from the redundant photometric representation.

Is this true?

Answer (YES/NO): NO